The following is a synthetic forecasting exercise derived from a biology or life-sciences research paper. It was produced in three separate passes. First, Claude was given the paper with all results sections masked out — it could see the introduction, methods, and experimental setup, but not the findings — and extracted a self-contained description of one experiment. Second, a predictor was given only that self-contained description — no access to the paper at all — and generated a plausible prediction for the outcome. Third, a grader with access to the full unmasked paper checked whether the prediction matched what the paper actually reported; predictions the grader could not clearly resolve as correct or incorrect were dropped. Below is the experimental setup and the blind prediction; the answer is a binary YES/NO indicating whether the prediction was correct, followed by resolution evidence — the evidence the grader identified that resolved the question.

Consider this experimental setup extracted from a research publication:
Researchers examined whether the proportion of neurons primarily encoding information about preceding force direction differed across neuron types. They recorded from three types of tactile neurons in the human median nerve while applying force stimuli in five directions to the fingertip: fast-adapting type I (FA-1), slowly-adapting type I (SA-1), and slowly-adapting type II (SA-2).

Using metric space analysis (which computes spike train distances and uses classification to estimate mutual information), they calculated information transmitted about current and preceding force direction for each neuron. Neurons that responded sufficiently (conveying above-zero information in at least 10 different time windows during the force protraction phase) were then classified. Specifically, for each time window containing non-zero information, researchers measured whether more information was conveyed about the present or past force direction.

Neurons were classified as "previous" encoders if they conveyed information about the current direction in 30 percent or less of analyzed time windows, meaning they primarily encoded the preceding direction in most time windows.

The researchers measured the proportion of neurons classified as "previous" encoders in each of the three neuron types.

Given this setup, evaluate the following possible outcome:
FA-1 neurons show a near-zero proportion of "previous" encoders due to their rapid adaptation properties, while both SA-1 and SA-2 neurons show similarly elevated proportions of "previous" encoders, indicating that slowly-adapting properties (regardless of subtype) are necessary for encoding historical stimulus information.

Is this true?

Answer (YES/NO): NO